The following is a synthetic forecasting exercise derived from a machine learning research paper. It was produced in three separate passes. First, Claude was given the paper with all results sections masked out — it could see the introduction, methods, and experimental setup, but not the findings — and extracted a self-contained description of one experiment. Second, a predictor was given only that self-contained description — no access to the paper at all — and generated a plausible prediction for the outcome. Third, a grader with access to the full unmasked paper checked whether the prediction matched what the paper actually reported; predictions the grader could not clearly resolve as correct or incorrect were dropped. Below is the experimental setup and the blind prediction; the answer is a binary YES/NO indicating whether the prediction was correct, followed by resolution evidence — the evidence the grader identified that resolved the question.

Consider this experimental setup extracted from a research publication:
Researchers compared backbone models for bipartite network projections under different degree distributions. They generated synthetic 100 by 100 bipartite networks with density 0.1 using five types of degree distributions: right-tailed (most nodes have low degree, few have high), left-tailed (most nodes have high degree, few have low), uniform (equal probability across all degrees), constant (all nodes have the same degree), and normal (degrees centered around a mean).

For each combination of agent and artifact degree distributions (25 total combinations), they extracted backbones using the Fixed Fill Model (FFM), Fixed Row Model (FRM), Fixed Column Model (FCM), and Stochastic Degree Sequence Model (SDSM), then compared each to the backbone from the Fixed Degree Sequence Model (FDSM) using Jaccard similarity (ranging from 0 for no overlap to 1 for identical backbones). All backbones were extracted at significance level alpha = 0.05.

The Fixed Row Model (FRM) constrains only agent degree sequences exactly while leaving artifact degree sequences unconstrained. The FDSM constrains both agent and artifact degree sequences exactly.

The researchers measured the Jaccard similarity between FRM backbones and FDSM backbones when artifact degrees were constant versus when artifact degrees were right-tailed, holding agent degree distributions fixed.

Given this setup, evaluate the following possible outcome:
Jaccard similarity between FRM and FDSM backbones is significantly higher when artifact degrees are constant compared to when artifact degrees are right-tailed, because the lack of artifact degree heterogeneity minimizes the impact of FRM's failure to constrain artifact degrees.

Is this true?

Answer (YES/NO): YES